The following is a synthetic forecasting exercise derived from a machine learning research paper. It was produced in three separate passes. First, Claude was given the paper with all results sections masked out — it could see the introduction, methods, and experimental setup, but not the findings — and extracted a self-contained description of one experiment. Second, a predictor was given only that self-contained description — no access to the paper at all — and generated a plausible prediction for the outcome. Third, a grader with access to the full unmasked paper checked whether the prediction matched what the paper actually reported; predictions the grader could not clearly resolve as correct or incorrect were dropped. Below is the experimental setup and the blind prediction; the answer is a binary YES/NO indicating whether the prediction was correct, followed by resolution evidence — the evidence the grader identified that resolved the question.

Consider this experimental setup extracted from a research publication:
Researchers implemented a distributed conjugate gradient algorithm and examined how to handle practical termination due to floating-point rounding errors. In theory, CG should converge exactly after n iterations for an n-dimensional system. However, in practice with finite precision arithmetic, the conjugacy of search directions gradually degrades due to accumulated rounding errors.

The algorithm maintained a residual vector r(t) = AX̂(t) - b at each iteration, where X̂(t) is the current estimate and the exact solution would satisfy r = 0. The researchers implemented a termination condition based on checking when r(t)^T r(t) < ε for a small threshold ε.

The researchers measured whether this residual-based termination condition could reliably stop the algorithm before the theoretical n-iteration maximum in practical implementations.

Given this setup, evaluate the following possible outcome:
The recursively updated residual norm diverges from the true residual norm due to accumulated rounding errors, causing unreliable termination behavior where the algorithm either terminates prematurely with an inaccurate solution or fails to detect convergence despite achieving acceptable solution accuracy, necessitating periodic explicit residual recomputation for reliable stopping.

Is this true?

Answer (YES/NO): NO